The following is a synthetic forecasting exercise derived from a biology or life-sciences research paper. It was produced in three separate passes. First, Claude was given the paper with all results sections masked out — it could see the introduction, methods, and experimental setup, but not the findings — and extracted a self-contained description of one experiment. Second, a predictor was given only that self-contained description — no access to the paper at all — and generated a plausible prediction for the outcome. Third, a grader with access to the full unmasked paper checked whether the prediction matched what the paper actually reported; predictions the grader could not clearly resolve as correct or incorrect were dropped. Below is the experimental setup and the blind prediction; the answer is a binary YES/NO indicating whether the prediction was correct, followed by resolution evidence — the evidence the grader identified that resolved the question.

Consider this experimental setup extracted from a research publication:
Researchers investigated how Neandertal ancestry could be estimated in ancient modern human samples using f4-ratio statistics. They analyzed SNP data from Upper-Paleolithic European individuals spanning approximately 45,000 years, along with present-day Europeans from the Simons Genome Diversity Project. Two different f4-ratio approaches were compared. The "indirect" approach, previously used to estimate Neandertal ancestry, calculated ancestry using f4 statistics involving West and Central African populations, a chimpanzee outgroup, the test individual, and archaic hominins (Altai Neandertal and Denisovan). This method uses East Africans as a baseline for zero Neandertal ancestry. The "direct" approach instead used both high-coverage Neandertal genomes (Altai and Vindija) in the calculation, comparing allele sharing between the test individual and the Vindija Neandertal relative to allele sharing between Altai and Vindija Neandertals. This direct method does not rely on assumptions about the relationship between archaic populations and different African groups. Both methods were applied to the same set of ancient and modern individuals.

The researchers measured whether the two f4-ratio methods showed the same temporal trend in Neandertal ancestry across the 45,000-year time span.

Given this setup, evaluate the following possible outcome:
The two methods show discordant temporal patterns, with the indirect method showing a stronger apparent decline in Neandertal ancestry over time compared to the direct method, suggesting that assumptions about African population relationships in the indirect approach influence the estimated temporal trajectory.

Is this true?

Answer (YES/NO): YES